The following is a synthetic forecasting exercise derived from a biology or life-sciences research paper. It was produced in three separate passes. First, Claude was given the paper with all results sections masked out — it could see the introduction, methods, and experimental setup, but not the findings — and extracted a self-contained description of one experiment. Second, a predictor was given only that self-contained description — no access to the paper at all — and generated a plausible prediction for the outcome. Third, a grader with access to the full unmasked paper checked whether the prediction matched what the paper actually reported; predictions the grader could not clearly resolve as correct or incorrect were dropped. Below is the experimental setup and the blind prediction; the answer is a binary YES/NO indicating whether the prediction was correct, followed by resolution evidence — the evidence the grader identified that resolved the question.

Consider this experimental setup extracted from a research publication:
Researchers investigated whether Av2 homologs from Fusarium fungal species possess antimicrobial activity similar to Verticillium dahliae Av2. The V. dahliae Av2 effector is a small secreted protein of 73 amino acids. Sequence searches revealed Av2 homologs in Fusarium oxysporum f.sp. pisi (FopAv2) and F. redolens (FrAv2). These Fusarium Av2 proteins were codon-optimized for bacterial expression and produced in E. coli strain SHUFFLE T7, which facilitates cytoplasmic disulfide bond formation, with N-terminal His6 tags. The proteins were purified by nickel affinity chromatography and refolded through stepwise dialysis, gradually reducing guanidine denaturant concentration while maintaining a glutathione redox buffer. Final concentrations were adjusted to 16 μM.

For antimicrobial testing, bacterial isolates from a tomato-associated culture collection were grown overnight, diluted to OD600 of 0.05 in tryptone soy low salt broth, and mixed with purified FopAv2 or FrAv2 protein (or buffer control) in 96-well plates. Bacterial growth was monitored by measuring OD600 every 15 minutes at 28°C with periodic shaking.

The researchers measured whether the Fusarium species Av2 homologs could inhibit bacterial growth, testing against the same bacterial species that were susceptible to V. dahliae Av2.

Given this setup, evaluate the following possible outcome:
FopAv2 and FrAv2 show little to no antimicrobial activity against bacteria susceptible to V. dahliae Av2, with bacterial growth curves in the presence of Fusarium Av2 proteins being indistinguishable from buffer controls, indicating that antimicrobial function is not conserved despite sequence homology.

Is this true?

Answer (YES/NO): NO